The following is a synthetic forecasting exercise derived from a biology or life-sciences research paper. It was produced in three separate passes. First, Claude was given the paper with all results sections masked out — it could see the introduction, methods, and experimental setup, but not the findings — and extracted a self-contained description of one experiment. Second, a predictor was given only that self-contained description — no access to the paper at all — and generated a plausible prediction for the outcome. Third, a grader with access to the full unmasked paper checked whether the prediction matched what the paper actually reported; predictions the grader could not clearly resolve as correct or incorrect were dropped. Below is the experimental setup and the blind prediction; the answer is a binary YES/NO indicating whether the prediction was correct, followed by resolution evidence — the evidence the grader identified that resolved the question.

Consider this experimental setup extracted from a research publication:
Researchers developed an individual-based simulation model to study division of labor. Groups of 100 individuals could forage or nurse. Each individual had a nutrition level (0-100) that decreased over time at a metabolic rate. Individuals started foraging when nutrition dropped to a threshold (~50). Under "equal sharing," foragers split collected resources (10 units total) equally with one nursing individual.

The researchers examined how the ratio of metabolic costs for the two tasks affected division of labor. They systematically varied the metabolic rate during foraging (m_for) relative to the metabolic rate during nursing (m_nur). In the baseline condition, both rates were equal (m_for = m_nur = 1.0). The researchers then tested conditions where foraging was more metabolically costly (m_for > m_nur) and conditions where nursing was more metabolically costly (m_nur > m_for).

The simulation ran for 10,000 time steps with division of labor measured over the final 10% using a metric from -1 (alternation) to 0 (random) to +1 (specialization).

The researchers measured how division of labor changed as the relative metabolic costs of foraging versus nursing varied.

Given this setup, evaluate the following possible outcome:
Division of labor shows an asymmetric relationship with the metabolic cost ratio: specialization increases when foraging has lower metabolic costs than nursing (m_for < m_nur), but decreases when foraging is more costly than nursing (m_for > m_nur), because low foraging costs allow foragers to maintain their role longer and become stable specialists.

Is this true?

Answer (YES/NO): NO